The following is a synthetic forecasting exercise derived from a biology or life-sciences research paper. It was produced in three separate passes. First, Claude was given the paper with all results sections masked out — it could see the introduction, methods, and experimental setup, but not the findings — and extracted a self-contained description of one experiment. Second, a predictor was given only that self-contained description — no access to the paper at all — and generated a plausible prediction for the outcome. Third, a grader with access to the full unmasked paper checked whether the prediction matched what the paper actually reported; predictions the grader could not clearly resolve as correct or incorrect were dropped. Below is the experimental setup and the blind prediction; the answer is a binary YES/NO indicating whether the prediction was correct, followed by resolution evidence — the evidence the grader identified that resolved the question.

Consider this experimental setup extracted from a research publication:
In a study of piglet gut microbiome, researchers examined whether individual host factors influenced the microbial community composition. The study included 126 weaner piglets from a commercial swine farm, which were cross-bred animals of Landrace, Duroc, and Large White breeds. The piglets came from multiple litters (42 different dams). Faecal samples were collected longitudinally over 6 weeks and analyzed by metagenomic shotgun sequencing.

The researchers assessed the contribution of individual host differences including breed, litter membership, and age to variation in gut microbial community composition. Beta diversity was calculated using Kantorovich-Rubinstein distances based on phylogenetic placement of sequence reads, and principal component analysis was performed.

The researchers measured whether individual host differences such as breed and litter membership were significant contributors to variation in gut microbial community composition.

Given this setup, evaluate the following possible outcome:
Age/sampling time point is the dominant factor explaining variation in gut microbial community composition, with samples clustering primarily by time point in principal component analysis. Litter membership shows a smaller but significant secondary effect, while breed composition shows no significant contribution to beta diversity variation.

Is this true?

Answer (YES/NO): NO